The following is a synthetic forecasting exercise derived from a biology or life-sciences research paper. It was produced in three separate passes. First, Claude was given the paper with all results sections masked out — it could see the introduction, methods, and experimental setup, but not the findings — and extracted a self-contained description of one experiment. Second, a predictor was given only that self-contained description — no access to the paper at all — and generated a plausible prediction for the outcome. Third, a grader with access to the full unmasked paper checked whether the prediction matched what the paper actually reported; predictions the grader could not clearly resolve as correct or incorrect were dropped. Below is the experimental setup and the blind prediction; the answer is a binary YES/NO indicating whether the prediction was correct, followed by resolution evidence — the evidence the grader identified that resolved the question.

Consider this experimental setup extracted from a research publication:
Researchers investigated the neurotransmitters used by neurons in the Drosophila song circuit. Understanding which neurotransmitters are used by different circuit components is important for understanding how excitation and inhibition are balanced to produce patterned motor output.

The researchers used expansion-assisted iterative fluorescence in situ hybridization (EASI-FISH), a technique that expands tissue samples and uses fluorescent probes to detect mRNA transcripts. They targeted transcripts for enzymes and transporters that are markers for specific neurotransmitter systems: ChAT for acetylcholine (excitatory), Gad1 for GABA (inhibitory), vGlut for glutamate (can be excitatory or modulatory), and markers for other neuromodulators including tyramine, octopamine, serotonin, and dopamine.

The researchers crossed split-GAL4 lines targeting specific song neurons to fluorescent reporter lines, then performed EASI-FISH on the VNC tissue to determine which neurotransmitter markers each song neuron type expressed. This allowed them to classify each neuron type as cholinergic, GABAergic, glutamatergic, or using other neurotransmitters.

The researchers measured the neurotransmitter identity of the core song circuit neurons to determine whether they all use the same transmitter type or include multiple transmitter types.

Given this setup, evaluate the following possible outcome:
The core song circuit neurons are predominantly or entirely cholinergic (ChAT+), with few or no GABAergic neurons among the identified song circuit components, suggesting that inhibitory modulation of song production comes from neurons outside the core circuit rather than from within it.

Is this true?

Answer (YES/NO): NO